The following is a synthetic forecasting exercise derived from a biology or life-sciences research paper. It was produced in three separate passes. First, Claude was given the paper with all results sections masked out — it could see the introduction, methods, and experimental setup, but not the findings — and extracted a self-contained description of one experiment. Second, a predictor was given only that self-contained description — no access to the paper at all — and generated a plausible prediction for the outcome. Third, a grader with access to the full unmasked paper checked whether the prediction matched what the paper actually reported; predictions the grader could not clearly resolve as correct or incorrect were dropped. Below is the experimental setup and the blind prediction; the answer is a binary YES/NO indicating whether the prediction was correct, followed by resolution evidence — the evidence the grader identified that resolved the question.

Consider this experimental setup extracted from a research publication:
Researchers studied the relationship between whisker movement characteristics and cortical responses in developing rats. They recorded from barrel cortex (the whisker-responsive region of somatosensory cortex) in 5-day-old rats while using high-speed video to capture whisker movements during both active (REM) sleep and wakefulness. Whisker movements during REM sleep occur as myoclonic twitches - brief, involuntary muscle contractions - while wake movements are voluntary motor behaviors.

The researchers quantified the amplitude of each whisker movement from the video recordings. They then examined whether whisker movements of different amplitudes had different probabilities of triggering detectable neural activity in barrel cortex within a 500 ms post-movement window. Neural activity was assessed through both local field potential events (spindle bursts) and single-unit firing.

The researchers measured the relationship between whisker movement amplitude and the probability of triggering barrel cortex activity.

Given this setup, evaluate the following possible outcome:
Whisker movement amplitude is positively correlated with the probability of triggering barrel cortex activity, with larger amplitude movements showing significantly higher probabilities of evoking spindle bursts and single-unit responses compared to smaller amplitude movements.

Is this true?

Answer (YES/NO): YES